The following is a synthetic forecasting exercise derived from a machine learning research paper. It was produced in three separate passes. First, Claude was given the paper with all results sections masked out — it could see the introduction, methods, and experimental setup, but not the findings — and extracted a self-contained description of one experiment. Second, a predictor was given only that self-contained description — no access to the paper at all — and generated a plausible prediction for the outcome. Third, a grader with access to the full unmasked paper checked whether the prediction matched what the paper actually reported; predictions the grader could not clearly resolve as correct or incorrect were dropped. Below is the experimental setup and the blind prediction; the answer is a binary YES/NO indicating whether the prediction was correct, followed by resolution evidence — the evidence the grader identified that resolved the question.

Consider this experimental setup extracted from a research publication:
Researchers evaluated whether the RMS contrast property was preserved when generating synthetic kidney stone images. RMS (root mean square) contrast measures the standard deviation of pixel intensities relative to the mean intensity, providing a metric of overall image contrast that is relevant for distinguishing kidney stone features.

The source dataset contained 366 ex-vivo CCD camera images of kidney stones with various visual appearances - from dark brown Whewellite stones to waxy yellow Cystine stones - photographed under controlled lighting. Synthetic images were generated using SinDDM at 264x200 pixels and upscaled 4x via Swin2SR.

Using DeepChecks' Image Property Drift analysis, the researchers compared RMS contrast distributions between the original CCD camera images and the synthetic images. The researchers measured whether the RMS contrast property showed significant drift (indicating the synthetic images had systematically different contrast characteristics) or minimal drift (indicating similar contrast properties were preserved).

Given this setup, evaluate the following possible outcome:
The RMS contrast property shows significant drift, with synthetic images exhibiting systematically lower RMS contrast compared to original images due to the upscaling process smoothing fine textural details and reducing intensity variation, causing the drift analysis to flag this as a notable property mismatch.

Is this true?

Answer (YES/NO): NO